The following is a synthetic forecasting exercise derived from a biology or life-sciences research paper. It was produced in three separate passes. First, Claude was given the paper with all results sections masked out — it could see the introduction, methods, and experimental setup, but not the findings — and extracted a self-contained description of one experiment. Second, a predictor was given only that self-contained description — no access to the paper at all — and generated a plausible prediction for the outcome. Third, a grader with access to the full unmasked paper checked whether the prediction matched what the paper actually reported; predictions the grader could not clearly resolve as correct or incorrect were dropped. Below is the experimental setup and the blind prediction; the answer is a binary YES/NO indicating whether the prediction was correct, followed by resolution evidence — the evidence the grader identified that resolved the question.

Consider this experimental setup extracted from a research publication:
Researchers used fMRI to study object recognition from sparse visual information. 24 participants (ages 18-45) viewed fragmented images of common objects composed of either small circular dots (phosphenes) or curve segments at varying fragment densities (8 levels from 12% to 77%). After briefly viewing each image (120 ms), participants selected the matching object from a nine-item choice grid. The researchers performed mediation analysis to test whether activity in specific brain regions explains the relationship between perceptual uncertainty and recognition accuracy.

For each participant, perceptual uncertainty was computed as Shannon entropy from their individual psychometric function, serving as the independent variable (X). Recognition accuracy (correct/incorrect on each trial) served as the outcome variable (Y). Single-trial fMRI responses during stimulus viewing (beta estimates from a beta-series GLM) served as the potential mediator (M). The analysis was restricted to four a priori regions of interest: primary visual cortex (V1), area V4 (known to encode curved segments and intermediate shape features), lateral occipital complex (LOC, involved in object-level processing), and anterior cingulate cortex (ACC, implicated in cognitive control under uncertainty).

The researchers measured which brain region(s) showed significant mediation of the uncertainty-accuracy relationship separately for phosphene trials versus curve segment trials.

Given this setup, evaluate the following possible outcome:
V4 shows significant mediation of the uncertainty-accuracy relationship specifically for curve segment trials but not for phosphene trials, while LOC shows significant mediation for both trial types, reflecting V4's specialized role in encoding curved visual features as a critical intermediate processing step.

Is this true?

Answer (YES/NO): NO